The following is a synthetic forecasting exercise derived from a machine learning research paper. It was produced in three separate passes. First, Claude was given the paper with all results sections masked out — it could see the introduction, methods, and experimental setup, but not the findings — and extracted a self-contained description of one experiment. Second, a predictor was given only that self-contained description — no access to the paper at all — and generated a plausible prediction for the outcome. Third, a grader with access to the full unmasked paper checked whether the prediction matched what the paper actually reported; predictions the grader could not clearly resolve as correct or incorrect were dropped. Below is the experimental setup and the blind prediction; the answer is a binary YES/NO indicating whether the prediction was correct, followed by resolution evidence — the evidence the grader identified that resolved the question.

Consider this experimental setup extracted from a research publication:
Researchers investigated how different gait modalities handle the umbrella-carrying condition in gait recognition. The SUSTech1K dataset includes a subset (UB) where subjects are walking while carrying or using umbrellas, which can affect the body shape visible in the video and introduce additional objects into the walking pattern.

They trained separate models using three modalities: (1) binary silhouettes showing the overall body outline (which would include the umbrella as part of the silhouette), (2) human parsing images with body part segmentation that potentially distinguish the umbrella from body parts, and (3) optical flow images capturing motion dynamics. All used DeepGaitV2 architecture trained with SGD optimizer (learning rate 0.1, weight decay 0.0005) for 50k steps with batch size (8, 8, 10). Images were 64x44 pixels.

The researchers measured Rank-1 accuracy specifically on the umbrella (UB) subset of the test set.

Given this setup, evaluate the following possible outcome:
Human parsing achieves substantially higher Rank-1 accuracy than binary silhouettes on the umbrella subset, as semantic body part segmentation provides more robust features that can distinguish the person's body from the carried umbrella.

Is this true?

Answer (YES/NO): NO